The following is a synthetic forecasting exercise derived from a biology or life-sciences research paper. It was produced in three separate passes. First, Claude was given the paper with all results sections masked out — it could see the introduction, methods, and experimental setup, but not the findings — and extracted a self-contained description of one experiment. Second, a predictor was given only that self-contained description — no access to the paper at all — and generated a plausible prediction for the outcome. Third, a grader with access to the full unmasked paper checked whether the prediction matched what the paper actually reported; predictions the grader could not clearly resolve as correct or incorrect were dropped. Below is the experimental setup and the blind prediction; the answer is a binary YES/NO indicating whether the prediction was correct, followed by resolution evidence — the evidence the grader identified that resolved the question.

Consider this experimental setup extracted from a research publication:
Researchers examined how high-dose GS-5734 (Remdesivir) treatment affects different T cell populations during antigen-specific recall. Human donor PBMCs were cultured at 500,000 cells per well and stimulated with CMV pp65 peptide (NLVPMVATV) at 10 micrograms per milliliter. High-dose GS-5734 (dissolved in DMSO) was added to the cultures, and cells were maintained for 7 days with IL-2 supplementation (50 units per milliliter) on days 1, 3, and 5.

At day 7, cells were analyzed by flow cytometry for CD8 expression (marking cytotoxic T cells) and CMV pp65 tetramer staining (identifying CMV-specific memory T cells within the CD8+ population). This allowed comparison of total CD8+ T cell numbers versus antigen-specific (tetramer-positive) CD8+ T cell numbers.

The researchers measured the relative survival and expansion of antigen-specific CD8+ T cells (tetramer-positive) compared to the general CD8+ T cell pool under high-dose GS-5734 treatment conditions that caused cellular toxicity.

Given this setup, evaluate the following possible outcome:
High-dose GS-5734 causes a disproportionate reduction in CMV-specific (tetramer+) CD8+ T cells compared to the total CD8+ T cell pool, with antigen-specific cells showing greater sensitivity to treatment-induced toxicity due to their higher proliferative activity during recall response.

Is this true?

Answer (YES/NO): NO